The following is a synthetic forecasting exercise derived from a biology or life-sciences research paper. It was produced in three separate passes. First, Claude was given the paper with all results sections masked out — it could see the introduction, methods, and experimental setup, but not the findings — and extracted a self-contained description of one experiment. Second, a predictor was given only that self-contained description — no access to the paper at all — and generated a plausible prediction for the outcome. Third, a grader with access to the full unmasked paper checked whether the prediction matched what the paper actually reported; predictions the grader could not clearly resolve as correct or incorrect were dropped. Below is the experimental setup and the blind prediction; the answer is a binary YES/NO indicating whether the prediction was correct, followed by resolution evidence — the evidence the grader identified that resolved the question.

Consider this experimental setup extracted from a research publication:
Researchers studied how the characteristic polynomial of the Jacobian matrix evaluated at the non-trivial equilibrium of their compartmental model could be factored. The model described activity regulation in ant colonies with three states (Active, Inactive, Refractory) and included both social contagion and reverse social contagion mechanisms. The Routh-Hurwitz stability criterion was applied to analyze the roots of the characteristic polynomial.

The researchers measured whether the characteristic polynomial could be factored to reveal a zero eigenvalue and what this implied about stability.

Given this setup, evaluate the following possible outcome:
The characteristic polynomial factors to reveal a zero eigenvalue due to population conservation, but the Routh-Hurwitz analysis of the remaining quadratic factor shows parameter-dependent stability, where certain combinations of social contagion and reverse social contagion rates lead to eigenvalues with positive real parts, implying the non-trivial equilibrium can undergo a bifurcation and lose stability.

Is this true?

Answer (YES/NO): NO